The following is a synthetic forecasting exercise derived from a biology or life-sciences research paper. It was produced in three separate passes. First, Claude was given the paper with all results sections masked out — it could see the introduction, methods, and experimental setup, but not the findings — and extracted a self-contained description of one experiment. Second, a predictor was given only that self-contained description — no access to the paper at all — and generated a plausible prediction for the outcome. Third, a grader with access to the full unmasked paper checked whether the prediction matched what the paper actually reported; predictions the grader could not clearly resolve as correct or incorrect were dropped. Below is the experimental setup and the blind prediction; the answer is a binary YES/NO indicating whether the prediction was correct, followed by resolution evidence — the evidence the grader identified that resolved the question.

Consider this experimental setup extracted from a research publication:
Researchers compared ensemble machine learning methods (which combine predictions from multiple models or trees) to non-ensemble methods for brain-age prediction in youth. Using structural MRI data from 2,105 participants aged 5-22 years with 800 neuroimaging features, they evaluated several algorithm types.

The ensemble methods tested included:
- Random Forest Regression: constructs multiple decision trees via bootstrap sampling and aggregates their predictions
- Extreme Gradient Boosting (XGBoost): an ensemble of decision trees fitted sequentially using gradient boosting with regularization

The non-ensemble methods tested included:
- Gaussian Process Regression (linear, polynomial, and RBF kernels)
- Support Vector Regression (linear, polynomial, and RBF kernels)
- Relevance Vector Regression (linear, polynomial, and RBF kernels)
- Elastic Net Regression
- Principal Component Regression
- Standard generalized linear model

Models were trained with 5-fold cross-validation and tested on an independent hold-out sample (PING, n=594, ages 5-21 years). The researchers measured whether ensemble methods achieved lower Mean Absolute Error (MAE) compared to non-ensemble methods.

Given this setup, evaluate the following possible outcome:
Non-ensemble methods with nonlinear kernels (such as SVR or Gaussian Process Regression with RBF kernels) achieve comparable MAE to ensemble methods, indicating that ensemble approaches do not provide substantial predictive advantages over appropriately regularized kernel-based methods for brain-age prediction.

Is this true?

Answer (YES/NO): NO